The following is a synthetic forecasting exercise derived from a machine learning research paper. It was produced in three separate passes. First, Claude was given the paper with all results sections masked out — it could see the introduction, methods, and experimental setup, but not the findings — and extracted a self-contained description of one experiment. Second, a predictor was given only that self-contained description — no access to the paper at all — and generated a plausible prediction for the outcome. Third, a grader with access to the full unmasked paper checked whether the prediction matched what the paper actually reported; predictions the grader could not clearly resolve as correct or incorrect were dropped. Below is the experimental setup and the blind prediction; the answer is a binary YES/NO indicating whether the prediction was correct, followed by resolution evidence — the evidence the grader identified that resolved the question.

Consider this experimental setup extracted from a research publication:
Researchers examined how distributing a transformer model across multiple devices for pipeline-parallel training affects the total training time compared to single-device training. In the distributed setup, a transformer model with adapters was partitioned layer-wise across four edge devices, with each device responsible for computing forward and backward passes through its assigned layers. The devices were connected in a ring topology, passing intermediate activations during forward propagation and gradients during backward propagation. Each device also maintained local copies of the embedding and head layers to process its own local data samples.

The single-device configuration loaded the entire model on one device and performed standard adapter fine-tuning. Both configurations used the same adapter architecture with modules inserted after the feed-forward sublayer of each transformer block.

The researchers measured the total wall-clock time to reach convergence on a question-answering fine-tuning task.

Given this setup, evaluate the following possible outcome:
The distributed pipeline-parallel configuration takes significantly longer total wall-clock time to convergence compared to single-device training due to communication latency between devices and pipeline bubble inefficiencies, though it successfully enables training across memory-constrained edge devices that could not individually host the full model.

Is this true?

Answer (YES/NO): NO